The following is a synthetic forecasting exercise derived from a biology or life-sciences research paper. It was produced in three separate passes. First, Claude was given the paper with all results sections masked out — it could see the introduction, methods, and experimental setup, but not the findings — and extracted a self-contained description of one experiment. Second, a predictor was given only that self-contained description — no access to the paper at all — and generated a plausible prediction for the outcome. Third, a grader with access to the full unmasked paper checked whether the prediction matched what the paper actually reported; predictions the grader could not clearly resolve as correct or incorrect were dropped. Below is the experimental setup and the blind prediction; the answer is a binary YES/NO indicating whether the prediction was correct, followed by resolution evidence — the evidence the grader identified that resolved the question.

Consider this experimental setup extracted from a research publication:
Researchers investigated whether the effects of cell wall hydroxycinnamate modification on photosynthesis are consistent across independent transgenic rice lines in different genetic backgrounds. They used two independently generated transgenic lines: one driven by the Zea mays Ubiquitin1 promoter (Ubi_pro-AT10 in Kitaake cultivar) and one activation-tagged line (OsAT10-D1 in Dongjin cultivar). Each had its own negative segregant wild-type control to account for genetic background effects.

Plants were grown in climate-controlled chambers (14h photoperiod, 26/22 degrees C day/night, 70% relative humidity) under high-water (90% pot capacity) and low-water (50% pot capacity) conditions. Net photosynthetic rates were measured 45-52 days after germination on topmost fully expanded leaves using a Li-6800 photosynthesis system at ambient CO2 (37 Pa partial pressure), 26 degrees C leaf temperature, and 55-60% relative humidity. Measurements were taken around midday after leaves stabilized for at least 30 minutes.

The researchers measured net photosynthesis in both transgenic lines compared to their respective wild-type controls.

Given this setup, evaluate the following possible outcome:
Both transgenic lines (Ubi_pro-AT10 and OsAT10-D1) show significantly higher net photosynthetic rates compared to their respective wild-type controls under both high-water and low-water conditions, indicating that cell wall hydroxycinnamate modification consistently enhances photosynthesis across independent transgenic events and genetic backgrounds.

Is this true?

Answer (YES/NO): YES